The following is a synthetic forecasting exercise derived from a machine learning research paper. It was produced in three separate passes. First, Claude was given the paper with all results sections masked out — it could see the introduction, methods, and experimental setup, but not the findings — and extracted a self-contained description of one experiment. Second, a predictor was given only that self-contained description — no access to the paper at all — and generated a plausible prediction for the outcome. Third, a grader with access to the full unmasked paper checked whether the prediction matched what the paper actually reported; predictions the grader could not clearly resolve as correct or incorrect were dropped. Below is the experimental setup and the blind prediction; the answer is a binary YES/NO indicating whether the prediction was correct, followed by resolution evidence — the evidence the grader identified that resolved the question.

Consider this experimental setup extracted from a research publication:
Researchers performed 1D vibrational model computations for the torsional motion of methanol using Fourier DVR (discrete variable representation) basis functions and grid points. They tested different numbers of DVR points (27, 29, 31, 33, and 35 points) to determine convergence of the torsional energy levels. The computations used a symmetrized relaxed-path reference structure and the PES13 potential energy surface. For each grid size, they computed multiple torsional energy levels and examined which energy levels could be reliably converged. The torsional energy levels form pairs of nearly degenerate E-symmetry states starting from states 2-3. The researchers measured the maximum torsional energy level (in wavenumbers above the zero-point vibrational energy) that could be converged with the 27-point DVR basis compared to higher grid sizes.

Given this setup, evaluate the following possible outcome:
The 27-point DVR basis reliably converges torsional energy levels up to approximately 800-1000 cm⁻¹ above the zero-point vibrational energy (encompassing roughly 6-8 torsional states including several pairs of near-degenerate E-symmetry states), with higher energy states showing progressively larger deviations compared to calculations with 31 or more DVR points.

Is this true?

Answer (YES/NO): NO